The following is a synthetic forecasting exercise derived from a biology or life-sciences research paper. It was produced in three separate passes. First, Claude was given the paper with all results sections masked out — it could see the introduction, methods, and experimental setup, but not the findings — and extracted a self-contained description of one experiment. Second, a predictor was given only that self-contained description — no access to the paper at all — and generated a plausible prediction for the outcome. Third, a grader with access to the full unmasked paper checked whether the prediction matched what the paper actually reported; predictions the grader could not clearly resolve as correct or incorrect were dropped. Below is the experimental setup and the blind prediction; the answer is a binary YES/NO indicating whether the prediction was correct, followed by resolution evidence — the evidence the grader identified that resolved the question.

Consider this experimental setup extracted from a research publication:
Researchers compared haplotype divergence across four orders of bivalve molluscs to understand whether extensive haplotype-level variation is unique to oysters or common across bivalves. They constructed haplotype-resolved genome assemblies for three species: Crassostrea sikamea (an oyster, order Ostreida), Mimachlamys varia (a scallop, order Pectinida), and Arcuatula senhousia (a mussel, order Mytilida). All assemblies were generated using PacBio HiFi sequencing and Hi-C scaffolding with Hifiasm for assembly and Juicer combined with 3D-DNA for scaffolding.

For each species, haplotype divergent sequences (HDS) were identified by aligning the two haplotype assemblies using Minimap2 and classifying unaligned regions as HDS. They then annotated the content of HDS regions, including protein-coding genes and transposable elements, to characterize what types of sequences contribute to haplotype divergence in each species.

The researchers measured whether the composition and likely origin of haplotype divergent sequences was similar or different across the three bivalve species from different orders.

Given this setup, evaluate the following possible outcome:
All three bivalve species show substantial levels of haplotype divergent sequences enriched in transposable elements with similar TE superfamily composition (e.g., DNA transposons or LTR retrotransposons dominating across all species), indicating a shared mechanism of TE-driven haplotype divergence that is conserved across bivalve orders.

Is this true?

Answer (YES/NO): NO